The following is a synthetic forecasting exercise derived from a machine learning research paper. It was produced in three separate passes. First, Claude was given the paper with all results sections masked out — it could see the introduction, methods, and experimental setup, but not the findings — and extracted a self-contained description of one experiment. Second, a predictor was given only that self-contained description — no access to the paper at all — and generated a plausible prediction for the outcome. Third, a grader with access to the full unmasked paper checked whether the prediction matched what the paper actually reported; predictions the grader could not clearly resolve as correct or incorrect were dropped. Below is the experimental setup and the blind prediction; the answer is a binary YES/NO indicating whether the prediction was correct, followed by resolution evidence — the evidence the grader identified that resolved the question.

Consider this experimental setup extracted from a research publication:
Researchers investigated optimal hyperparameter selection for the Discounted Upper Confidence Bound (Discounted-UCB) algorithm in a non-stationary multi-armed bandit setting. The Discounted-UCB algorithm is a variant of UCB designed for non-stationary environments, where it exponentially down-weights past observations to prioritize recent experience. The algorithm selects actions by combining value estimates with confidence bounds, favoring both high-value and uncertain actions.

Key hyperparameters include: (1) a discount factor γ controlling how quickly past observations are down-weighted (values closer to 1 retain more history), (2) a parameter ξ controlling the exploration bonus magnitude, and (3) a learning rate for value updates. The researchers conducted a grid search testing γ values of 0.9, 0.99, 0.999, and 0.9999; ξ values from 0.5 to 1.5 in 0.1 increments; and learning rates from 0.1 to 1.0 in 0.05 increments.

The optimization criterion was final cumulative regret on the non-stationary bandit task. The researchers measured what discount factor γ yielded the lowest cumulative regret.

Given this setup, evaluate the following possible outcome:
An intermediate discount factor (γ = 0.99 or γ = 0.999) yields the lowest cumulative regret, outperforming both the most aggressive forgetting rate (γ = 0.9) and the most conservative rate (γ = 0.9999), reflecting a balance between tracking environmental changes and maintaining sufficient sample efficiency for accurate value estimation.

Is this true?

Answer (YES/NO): NO